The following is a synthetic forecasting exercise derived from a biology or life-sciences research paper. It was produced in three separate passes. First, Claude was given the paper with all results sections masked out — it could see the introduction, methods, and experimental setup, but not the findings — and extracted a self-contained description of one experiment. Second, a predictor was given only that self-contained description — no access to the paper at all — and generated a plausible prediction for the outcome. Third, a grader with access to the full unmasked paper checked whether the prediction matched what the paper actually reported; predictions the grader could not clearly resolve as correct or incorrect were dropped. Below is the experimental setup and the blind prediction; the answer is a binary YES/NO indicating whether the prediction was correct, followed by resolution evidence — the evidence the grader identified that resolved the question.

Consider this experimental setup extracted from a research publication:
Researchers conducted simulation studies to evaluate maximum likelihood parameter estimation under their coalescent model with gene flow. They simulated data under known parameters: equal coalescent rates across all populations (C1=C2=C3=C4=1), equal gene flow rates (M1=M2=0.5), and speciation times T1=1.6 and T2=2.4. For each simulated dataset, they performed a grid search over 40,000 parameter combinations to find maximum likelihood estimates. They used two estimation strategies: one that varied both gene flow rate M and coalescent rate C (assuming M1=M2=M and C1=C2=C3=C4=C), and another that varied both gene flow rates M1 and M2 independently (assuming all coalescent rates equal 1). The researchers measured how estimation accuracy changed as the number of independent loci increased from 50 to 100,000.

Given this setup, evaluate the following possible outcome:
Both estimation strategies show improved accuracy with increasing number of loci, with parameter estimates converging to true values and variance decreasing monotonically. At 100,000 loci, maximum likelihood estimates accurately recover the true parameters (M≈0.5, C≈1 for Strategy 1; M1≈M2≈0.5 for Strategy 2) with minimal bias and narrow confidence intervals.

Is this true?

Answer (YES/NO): YES